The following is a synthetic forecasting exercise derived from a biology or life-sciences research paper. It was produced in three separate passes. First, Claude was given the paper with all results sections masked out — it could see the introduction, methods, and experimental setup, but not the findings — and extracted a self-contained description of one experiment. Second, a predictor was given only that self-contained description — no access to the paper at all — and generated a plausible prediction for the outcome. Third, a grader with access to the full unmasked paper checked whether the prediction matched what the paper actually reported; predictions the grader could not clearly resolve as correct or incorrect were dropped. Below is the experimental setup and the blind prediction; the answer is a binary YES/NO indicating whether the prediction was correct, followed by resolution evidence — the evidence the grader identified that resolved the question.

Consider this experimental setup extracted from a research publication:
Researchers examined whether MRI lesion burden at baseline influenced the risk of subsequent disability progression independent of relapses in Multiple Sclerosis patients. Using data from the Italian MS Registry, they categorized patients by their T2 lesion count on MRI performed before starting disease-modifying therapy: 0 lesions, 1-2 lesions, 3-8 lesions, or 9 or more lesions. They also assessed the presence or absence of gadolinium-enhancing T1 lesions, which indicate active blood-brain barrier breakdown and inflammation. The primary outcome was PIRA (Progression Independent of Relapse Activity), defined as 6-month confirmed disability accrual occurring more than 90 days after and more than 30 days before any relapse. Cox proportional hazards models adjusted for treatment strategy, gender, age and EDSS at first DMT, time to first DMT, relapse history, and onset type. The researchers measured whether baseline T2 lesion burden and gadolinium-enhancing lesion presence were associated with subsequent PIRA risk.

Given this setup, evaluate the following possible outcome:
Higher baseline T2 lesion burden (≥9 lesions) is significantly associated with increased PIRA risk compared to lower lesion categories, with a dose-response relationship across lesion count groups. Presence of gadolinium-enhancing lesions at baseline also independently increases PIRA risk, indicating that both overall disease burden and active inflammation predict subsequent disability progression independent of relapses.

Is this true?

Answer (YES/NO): NO